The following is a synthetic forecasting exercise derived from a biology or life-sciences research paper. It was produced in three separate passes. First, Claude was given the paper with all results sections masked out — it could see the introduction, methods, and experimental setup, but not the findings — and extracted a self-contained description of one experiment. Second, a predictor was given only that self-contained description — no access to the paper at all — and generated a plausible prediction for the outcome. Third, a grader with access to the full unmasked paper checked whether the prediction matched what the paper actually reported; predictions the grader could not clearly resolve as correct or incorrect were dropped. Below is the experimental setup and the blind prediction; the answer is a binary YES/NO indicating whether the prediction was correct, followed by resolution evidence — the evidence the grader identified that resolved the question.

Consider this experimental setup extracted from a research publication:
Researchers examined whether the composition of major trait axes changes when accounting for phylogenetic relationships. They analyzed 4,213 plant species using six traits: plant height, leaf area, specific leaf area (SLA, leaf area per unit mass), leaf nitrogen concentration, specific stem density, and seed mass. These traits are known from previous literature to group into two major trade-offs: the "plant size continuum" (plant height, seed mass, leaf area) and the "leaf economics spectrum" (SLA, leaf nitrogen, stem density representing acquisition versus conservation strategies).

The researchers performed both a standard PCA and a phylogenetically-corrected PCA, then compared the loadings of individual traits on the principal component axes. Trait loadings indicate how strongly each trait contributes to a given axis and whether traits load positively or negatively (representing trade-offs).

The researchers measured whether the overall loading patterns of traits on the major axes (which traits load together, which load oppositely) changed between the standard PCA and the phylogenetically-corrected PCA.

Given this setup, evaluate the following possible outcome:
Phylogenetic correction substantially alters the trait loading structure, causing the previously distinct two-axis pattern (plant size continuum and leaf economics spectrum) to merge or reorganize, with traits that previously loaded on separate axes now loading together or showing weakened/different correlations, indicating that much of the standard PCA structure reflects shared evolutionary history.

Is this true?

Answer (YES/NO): NO